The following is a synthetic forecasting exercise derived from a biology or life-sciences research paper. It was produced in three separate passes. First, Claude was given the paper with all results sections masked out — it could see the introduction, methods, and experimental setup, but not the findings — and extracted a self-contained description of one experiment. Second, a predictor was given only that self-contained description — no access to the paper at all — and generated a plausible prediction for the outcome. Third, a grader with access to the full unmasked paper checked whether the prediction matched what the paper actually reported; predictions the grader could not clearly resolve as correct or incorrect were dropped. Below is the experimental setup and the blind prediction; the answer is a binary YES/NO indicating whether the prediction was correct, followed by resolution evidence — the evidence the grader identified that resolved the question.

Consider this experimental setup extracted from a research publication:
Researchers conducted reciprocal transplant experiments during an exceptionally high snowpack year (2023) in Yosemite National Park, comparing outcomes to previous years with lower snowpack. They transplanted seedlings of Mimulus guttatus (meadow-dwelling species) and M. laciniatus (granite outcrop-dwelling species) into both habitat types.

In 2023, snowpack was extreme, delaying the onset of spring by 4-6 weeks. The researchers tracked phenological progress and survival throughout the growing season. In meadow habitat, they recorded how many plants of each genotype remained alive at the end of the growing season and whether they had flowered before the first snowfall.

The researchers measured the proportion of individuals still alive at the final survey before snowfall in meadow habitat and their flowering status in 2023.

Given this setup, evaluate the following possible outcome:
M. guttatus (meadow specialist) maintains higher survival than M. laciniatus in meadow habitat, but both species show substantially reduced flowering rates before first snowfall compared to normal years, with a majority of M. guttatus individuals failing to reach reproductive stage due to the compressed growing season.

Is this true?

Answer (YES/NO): NO